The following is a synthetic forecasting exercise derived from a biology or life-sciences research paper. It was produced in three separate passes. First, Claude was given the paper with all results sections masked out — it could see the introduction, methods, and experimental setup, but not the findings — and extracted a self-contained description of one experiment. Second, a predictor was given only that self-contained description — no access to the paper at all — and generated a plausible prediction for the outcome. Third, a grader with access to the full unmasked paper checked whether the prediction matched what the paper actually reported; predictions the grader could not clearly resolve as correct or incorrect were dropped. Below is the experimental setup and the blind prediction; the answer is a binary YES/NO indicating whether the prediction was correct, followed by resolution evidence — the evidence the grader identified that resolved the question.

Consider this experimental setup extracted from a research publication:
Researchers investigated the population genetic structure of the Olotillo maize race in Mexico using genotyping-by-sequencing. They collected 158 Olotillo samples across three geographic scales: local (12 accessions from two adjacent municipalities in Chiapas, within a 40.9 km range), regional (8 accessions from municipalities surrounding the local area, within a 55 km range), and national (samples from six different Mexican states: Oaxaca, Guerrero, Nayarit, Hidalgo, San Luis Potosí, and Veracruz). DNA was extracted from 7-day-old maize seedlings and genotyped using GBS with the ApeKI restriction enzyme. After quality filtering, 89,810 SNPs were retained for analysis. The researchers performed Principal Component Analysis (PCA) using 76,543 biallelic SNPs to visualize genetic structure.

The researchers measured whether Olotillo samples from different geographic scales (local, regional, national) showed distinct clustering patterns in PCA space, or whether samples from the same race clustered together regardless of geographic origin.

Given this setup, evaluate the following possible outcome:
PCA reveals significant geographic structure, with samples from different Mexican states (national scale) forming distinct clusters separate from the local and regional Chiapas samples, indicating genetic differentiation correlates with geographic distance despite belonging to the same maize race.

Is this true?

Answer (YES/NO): YES